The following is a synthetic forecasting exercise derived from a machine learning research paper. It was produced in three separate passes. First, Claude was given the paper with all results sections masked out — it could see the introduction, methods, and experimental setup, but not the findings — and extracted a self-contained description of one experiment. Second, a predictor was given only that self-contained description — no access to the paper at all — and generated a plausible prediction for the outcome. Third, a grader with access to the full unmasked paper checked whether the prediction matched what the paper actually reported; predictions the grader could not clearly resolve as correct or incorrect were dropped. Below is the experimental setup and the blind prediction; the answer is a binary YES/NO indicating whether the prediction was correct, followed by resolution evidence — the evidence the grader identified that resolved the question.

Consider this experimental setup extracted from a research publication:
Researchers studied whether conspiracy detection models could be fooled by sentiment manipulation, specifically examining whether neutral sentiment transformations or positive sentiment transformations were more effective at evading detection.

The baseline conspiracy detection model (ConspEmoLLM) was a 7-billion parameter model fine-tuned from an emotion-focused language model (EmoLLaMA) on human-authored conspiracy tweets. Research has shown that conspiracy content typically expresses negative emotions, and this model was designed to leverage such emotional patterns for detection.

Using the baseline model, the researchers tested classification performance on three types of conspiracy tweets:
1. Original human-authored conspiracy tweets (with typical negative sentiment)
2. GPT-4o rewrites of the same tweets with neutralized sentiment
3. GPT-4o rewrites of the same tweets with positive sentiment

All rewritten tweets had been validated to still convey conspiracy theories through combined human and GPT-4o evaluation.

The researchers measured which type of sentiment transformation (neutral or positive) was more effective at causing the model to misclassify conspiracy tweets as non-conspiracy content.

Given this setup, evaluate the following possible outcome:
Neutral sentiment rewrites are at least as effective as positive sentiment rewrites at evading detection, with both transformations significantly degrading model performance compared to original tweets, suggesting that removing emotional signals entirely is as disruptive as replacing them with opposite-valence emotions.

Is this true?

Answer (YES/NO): NO